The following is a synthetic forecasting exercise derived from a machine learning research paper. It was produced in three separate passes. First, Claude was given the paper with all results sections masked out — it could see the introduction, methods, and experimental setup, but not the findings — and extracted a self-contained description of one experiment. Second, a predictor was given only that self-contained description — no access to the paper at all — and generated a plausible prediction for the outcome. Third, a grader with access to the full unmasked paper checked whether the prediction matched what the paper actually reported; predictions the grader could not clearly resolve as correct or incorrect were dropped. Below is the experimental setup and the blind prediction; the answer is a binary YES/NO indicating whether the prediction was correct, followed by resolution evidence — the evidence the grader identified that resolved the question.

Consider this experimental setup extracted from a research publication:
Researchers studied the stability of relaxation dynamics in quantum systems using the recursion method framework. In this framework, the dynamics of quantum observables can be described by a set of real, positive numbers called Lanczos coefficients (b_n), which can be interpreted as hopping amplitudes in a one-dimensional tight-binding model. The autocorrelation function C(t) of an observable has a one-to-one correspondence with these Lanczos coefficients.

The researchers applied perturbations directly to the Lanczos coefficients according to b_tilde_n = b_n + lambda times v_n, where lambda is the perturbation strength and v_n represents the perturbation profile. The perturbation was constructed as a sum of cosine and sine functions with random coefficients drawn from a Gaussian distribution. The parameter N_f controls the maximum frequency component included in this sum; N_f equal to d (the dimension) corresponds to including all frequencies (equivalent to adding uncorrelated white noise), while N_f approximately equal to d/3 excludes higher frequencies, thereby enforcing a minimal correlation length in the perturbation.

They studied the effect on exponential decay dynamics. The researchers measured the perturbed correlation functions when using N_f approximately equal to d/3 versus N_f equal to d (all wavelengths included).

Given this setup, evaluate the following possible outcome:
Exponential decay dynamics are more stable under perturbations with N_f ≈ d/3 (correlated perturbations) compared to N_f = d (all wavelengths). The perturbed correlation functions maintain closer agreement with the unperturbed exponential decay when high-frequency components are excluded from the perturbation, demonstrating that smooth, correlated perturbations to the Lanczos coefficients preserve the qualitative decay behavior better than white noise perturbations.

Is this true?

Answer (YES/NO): YES